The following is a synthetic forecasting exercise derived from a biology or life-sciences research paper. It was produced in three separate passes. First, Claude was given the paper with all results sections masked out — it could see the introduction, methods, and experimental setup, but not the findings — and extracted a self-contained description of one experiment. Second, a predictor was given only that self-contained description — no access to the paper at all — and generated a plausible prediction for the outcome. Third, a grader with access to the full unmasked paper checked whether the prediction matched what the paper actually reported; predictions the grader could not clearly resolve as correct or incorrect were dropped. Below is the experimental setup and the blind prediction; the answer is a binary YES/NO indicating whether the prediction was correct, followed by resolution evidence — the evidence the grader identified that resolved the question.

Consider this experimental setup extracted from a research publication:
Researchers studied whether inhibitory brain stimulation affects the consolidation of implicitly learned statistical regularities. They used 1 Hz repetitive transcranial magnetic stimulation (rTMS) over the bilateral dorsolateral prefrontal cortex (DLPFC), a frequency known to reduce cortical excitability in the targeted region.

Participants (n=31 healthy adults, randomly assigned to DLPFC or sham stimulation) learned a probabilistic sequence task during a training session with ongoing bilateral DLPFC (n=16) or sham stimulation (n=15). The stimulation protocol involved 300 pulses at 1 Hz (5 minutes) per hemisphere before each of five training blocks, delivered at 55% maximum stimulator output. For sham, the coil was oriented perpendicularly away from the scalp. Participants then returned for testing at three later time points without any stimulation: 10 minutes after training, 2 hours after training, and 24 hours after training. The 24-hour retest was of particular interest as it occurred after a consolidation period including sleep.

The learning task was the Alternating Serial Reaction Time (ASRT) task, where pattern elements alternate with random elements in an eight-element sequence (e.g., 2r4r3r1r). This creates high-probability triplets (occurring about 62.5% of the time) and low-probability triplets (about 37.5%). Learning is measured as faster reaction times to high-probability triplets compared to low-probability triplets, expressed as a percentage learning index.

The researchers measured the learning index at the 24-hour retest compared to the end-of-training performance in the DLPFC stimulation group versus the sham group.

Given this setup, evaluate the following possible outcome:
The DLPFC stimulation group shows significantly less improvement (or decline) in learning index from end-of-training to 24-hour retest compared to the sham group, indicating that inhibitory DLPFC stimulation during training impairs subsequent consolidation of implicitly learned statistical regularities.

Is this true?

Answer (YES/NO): NO